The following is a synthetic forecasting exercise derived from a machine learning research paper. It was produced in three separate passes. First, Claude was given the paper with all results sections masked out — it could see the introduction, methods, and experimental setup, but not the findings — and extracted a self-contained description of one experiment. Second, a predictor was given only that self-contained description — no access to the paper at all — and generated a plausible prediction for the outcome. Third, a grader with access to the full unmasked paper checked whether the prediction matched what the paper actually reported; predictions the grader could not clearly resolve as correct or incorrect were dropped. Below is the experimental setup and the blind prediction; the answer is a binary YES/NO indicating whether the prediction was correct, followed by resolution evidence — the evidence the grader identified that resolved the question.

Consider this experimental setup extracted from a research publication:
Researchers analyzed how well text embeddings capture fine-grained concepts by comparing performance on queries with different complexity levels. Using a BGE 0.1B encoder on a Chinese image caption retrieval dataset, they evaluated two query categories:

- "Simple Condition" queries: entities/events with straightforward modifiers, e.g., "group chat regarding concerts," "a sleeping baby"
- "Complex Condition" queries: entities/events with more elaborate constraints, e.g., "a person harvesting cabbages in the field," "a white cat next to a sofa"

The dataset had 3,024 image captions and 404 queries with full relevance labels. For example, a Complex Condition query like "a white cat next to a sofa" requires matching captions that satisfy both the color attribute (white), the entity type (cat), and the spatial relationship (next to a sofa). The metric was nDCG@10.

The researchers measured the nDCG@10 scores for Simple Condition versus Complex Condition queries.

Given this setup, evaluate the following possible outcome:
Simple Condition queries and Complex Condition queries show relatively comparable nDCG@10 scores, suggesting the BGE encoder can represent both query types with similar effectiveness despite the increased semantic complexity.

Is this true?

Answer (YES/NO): NO